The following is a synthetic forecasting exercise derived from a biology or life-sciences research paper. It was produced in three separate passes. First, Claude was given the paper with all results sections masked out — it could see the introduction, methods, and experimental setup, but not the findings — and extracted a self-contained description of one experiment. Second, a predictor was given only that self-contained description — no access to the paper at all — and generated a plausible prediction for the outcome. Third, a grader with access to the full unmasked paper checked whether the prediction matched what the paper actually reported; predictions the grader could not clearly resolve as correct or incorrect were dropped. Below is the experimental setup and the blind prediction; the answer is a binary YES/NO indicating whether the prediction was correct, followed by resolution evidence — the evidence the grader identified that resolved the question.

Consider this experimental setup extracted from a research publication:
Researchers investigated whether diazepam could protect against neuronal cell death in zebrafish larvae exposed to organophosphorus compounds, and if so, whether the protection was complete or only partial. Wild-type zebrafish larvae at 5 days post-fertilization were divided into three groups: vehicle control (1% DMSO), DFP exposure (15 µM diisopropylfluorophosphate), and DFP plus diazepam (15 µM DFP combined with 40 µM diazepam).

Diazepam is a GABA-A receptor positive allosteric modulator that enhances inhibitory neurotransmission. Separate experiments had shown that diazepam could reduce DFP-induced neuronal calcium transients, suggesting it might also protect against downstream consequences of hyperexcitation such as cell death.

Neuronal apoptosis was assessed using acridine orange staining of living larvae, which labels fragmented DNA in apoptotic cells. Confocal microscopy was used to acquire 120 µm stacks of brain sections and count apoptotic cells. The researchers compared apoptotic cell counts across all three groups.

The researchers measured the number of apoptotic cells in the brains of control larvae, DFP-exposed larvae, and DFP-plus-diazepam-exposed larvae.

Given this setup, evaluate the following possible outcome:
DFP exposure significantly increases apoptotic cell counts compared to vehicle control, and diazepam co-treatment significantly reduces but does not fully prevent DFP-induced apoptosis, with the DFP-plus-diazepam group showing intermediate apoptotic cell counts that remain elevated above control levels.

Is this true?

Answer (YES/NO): YES